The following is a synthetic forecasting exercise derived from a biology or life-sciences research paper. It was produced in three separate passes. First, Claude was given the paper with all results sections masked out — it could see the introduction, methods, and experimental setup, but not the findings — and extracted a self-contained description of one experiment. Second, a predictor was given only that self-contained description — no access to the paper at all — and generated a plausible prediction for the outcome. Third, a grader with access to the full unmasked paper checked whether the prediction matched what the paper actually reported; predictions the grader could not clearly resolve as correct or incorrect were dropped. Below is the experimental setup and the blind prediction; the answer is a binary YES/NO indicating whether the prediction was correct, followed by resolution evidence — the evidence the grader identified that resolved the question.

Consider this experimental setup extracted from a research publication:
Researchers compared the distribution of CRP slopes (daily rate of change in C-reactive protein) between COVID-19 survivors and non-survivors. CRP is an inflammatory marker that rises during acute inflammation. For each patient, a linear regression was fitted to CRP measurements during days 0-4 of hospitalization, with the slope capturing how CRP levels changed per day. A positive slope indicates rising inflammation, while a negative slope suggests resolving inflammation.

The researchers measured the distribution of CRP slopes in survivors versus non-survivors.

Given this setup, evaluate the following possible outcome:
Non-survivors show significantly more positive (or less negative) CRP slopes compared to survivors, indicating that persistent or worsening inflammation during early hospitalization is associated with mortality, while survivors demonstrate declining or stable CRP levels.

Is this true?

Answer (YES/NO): YES